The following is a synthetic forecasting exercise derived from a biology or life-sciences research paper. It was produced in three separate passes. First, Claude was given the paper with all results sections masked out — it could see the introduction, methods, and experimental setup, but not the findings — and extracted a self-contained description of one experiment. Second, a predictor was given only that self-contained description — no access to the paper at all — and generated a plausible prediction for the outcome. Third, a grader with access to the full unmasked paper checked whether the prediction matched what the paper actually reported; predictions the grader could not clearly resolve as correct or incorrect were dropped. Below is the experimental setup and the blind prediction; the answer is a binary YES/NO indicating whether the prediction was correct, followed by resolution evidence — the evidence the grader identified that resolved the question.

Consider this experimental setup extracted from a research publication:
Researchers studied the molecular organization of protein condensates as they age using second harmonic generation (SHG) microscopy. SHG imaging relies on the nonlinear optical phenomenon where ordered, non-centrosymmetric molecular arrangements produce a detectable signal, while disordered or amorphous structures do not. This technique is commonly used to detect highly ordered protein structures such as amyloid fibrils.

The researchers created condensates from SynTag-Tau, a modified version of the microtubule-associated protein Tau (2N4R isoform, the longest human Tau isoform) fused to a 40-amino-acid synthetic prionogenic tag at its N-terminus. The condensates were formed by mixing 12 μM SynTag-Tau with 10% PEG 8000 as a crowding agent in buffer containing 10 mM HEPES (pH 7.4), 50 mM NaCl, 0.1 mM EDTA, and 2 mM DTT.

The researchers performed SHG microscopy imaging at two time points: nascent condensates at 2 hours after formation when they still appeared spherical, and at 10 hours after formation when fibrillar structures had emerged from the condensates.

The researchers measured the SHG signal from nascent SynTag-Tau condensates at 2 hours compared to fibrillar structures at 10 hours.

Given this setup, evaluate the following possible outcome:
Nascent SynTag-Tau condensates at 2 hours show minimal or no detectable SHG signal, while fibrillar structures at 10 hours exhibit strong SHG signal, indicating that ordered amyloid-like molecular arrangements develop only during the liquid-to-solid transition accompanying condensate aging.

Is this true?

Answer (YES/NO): YES